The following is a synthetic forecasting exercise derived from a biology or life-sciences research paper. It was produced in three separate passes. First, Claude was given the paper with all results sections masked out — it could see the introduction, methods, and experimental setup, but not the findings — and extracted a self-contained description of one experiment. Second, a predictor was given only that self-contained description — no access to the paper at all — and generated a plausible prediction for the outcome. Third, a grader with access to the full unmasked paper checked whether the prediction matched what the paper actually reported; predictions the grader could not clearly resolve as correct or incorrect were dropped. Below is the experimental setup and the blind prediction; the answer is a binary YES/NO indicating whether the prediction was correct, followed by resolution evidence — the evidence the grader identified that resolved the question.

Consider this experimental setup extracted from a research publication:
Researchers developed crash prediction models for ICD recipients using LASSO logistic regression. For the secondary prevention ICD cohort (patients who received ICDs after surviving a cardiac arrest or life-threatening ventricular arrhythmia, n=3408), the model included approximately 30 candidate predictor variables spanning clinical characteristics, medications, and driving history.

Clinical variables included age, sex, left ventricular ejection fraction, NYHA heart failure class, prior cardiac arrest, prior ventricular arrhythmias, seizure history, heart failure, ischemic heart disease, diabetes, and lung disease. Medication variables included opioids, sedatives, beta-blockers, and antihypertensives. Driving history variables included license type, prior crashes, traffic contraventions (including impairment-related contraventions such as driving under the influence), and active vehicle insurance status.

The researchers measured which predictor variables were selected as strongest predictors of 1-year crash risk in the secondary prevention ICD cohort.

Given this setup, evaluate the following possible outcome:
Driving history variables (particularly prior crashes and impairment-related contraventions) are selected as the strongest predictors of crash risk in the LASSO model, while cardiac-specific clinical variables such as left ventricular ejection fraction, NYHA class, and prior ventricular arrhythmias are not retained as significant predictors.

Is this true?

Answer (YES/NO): NO